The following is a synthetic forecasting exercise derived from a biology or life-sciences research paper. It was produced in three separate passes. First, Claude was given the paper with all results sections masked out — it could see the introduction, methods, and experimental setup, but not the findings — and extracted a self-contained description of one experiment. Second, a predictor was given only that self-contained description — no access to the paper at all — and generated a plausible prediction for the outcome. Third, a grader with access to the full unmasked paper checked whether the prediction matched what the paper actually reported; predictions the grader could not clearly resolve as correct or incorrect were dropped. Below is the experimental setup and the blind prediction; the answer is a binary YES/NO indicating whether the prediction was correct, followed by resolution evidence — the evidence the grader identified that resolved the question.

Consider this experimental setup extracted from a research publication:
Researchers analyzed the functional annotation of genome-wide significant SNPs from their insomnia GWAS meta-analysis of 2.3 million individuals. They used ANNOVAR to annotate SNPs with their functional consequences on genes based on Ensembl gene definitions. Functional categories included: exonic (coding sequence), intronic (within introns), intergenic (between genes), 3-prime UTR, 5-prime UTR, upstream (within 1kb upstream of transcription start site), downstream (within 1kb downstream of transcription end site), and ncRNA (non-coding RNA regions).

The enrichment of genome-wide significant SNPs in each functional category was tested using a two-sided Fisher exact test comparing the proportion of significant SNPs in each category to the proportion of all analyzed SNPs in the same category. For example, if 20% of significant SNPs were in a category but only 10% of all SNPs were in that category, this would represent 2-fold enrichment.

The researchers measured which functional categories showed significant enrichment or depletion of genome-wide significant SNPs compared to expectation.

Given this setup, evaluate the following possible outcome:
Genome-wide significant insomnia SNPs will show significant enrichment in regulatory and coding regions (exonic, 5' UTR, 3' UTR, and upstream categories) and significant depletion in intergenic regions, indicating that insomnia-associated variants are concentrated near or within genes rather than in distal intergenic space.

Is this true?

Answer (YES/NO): NO